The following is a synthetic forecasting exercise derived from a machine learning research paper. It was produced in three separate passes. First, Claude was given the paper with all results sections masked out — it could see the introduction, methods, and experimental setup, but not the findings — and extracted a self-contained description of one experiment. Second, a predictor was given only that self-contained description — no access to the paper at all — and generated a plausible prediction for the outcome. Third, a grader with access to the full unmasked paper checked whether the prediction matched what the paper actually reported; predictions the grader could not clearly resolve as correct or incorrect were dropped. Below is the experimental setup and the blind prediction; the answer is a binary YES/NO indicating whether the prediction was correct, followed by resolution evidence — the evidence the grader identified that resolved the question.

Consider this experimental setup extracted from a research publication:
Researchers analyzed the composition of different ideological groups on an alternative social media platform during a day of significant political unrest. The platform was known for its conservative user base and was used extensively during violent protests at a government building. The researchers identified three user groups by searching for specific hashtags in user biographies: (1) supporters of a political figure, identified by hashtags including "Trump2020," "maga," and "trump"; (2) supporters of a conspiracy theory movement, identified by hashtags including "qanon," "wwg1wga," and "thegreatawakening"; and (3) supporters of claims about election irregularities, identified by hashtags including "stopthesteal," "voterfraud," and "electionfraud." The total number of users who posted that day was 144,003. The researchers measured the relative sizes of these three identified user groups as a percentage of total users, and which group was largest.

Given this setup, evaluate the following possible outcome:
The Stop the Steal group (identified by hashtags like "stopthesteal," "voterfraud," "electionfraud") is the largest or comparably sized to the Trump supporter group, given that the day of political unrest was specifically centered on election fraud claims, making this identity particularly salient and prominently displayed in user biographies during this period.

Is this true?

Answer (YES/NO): NO